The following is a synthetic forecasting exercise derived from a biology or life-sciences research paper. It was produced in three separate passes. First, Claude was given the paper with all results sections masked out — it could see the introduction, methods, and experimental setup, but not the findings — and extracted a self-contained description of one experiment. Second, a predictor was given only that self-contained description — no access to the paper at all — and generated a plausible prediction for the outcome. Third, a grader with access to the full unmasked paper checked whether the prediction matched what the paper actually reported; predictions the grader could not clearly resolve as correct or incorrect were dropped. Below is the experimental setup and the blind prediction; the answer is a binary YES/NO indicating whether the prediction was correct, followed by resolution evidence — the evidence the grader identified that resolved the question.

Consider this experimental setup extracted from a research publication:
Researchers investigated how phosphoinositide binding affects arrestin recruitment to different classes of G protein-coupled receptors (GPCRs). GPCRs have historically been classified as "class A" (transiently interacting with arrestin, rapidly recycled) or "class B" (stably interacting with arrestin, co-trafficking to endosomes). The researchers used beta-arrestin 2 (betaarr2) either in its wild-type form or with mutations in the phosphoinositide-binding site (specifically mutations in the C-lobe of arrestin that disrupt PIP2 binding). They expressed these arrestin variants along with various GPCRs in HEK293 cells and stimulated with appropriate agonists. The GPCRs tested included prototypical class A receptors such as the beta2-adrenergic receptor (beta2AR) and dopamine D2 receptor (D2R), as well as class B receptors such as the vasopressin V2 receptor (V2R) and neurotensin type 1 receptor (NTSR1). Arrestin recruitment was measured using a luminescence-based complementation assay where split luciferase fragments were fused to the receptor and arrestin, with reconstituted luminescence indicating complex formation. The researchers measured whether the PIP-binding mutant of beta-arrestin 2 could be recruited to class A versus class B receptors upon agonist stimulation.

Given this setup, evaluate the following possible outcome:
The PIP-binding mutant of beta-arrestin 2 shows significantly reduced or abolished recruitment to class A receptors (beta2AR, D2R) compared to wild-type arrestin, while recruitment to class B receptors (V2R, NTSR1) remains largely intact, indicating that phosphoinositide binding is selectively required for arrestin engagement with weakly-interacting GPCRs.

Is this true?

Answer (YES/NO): YES